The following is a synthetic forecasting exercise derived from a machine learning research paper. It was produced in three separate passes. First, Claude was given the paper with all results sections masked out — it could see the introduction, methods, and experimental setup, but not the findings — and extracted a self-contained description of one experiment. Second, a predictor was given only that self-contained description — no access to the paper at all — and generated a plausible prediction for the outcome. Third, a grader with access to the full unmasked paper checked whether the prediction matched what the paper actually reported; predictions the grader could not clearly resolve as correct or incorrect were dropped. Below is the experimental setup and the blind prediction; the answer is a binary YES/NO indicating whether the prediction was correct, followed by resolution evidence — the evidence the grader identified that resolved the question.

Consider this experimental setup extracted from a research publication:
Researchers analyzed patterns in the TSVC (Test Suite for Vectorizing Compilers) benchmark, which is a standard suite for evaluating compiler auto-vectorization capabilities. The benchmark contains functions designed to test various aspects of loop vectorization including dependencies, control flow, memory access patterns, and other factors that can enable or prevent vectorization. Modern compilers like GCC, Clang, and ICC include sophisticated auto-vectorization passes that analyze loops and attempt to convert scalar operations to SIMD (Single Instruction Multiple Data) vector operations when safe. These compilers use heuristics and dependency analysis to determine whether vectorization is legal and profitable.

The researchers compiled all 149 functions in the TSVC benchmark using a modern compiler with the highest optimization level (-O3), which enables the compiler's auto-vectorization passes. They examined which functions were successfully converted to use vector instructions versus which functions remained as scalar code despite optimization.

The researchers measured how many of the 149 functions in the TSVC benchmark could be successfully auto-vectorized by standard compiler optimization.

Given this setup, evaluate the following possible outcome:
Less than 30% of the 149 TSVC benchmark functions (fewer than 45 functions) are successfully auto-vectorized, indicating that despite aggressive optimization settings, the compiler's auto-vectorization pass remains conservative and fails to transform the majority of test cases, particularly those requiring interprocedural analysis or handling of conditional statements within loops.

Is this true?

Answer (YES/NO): NO